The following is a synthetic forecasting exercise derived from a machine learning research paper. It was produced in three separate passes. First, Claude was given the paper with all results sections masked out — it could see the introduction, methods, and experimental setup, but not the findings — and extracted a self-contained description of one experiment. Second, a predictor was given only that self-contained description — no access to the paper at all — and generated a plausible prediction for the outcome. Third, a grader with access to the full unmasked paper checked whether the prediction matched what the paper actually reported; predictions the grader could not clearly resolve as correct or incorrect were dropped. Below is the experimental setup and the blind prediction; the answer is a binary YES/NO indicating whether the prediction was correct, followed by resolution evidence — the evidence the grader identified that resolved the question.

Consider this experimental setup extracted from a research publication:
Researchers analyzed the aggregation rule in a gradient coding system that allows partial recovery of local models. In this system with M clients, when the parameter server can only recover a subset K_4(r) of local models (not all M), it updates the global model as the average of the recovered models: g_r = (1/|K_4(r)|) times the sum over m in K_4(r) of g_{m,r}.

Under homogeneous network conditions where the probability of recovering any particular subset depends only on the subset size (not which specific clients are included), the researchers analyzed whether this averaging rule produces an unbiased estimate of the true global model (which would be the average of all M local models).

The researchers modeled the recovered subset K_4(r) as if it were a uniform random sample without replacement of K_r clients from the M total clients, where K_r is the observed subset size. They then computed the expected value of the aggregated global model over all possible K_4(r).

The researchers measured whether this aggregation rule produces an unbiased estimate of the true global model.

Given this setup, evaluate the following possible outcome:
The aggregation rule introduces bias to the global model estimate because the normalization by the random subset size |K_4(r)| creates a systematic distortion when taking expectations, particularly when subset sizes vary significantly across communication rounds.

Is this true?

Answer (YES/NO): NO